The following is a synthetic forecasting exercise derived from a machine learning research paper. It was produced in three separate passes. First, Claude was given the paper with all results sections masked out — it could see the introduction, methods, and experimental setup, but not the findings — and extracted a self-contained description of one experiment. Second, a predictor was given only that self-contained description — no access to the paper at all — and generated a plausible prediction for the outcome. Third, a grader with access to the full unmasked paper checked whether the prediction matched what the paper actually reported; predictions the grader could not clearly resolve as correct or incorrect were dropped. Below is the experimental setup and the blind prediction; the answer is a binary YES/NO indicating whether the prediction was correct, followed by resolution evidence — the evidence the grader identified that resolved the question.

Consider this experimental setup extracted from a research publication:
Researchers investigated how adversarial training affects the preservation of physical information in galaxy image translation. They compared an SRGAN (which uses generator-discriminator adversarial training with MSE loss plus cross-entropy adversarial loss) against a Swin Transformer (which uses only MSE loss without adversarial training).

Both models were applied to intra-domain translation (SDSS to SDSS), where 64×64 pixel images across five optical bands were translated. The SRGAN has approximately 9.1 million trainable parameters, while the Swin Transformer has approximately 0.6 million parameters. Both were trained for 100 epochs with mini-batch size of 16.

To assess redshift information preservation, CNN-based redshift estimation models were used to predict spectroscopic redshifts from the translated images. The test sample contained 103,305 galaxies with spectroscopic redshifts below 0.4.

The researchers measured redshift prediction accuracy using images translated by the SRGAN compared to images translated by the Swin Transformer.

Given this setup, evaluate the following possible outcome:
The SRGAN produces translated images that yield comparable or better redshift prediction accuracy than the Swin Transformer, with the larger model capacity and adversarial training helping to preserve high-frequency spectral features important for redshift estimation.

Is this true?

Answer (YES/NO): NO